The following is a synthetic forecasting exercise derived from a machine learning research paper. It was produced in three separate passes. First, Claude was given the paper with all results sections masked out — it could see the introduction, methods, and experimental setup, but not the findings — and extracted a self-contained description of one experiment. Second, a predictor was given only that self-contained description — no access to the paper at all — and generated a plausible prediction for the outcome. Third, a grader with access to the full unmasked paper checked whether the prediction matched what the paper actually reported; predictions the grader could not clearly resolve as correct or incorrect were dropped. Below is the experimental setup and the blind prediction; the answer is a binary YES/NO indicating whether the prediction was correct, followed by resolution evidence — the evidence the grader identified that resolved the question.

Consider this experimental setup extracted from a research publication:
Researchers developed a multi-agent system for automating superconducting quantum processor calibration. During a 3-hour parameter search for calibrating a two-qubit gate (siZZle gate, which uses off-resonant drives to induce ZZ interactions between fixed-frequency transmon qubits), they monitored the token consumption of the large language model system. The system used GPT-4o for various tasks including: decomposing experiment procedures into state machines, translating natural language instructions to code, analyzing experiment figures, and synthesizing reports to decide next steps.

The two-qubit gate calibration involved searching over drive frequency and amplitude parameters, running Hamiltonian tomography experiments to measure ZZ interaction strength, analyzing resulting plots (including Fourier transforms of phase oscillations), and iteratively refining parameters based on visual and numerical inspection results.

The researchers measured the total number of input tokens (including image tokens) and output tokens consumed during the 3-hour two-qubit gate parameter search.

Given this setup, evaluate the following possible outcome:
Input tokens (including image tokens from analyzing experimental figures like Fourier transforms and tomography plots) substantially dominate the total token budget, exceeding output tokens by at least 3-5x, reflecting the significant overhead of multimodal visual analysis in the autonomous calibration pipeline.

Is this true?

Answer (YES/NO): YES